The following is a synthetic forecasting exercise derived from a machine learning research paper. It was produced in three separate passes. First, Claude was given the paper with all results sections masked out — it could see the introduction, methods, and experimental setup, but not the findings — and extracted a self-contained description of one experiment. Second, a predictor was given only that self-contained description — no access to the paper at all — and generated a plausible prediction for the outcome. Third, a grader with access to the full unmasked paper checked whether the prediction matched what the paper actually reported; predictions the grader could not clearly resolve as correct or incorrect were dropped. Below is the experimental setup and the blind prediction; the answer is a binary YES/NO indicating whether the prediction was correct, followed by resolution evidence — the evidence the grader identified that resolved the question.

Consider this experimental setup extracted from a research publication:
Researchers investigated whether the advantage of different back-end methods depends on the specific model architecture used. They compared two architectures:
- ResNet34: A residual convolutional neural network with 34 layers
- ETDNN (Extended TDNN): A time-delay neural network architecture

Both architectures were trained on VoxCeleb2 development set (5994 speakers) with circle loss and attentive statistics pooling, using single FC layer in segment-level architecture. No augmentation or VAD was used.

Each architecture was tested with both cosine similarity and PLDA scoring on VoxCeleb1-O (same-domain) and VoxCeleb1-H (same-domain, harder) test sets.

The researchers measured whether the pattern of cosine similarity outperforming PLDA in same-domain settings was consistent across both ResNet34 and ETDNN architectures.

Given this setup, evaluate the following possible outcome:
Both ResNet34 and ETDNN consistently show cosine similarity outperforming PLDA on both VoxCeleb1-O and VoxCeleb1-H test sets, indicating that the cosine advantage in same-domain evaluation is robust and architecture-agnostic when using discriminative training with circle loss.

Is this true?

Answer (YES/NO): YES